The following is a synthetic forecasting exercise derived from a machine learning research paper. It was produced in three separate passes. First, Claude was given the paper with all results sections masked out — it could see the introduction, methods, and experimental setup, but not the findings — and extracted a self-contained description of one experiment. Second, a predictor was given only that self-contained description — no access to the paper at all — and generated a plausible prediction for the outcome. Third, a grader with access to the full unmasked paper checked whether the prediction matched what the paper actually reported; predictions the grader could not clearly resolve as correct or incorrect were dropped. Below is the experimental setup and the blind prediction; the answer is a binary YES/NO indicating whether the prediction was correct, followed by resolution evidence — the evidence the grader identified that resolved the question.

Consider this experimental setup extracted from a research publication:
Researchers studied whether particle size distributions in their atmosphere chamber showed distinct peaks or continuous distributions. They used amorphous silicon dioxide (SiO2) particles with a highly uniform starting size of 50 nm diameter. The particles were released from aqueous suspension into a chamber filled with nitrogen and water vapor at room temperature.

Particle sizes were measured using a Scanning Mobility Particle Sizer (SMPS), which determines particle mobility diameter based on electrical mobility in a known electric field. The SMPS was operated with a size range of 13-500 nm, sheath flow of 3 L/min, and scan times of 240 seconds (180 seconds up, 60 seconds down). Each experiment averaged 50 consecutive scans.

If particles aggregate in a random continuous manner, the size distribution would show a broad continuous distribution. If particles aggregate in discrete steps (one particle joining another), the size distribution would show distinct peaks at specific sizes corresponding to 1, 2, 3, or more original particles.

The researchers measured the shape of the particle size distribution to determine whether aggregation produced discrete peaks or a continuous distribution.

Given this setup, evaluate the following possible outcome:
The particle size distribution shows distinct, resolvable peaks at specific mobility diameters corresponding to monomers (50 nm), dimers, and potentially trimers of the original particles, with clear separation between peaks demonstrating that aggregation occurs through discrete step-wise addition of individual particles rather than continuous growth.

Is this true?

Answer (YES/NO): YES